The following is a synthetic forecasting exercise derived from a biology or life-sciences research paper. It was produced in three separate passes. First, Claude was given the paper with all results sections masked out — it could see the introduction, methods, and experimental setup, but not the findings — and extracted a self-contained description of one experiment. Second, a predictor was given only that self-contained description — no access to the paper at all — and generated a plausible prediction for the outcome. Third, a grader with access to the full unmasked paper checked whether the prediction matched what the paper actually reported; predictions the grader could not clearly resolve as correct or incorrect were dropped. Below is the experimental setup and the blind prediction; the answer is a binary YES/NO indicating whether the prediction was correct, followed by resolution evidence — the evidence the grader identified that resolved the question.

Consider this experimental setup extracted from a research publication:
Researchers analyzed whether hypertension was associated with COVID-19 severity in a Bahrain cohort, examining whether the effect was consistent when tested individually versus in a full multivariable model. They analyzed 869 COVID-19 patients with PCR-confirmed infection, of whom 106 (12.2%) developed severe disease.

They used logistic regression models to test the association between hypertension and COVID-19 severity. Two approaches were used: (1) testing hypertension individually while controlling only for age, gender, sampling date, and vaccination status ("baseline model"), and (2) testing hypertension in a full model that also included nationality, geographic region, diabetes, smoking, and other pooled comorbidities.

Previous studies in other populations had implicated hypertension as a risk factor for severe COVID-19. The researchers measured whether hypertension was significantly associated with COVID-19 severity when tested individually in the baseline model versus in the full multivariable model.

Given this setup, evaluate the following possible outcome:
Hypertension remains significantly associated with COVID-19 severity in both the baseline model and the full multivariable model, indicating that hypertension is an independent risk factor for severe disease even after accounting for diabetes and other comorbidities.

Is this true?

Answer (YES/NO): NO